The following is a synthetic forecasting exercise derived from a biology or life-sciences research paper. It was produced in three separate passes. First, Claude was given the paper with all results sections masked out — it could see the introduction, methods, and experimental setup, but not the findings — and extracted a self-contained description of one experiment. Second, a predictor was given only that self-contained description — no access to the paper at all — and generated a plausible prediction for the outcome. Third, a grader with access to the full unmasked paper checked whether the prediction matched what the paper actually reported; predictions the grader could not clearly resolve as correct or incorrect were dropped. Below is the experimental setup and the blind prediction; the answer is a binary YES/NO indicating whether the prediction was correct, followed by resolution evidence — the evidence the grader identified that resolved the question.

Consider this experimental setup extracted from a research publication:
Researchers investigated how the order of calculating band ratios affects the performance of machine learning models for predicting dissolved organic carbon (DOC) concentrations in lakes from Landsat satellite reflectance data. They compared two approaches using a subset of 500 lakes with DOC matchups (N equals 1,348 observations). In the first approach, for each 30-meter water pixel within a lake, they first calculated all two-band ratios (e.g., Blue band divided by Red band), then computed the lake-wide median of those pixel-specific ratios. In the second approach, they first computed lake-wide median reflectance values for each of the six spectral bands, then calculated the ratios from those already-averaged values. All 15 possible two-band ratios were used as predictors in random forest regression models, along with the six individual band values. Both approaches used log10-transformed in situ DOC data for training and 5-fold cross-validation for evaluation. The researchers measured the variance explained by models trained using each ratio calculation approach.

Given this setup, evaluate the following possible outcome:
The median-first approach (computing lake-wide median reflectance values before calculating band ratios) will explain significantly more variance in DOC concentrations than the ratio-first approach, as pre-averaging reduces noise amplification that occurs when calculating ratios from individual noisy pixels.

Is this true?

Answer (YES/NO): NO